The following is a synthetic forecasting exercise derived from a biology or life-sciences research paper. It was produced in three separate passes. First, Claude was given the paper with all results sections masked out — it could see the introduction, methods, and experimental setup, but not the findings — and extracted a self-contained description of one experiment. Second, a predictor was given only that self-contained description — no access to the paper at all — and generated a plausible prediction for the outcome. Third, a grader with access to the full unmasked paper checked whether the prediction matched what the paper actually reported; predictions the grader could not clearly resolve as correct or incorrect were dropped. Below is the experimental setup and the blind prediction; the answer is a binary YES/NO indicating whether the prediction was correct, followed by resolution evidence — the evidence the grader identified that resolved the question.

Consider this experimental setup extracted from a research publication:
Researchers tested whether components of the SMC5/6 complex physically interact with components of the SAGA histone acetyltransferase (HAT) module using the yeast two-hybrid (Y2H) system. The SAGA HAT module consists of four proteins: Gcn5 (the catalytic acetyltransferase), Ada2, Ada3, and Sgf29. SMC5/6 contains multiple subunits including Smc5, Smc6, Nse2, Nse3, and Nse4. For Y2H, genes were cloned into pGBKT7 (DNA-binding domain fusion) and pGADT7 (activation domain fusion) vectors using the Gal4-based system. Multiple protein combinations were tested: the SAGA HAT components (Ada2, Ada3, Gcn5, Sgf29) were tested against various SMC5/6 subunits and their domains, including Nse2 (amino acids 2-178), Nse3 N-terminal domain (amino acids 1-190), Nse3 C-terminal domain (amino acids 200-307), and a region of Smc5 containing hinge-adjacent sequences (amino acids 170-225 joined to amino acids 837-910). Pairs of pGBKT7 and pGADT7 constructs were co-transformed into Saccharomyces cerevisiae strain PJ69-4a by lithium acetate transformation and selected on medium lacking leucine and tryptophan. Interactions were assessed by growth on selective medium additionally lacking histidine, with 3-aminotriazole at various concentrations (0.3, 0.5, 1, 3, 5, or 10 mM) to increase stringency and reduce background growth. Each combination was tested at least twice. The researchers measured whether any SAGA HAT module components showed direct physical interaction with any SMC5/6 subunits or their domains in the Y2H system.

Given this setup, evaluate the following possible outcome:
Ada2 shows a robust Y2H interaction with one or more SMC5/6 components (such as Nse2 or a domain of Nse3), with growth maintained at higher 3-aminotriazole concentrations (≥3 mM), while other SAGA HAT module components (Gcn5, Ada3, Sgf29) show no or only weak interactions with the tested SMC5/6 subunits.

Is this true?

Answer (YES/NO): NO